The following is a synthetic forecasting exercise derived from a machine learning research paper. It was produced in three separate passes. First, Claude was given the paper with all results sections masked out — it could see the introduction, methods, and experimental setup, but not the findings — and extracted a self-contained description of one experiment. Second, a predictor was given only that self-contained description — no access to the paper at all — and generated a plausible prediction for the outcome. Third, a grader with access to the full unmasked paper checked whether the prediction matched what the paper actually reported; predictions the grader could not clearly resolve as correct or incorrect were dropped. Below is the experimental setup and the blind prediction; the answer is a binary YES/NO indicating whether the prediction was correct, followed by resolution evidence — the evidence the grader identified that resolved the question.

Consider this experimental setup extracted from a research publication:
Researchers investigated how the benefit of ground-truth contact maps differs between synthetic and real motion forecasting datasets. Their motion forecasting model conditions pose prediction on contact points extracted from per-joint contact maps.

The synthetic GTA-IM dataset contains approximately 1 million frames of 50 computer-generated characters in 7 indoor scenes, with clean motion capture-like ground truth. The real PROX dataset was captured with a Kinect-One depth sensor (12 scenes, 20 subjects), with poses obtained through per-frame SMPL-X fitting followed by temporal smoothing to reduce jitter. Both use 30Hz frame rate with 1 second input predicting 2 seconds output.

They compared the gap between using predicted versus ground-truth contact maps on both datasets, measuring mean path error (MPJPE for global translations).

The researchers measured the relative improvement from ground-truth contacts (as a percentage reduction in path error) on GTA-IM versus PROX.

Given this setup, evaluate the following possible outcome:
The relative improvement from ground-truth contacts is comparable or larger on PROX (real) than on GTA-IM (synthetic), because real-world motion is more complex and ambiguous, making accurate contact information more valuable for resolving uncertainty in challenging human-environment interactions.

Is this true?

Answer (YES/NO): YES